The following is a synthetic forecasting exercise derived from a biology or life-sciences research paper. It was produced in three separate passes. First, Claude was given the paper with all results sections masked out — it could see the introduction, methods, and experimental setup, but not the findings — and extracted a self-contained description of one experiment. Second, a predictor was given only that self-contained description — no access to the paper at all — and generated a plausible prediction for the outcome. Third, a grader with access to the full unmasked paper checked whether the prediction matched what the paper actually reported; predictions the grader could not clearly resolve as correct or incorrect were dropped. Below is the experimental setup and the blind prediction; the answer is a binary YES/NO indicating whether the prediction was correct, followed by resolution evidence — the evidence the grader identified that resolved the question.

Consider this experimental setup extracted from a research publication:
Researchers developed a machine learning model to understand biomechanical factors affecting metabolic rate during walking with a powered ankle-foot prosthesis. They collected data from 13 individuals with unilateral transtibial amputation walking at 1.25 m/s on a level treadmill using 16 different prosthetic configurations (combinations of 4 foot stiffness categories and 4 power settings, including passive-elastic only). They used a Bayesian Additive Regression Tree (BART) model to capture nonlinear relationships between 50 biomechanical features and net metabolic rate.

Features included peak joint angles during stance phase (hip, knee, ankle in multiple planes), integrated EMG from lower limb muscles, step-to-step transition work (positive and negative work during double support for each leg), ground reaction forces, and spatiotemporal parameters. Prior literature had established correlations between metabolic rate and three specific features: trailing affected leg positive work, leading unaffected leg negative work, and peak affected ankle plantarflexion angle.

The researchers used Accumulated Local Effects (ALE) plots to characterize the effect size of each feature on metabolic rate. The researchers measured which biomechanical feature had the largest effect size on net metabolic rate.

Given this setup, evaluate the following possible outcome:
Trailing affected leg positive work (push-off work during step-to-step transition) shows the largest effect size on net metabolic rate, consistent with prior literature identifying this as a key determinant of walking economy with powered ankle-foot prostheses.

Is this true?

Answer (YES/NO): NO